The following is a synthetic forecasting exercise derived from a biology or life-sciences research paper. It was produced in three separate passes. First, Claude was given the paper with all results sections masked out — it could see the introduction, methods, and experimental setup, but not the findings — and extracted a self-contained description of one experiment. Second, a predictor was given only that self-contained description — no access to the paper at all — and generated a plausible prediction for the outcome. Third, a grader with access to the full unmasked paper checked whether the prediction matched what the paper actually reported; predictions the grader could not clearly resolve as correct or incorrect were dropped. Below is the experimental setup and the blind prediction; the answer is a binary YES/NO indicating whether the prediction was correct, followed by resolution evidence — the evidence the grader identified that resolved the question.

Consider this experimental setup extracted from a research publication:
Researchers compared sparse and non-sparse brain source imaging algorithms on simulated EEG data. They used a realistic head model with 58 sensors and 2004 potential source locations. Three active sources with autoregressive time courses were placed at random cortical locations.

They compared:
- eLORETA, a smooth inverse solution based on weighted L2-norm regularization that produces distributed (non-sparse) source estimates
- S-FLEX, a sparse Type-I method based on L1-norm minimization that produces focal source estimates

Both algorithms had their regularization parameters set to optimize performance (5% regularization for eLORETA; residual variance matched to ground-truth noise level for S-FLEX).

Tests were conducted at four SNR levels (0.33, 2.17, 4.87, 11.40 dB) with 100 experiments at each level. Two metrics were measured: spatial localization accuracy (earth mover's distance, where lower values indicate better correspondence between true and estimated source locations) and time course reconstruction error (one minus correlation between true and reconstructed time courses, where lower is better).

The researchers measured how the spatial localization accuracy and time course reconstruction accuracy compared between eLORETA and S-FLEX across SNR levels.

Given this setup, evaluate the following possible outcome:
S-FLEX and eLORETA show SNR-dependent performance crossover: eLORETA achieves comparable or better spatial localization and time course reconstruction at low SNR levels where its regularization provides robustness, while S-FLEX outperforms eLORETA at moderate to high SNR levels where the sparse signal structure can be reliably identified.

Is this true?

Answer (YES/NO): NO